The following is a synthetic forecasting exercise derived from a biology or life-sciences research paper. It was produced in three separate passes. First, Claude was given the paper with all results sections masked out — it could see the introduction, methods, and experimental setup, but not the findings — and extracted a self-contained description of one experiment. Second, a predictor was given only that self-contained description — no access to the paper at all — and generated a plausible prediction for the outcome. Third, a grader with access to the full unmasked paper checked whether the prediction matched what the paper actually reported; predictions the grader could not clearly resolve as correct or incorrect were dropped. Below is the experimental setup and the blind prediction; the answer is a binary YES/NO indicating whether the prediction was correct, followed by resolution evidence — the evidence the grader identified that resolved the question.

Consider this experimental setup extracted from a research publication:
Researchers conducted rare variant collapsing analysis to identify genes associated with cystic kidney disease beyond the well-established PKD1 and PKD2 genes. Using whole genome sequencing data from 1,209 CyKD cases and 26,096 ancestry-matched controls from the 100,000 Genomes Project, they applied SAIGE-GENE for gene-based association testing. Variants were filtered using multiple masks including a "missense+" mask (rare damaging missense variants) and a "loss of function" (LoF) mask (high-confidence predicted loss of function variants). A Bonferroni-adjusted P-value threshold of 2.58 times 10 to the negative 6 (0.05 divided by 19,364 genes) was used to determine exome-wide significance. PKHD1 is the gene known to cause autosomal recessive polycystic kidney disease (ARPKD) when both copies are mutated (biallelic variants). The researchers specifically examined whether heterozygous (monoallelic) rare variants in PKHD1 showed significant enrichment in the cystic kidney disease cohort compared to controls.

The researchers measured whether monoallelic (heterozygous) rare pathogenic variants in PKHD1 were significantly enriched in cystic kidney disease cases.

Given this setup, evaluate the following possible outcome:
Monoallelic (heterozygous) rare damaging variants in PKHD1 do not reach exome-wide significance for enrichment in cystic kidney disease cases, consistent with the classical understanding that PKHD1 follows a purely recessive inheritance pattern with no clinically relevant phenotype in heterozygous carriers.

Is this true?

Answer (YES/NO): NO